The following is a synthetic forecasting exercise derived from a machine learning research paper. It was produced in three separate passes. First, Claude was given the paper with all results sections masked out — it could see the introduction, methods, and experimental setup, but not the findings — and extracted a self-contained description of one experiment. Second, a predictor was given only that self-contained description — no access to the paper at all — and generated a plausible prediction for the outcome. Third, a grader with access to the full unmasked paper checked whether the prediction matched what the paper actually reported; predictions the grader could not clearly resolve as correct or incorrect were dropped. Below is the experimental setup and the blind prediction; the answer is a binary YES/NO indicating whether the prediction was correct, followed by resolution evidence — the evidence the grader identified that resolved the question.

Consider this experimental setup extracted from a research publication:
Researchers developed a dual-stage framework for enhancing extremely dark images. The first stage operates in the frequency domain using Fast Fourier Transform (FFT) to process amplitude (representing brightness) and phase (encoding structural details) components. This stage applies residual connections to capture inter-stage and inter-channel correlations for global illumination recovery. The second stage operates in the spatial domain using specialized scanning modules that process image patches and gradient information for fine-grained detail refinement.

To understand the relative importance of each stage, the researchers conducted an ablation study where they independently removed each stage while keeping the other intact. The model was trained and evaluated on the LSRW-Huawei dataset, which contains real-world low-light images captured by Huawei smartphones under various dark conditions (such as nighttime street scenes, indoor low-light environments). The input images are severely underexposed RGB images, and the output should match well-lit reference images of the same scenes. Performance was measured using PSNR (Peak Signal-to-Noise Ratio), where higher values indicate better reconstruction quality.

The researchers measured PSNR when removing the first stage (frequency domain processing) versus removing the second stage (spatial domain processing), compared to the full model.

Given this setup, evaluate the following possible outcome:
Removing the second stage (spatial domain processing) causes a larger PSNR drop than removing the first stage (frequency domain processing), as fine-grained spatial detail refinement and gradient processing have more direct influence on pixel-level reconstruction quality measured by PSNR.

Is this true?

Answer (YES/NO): NO